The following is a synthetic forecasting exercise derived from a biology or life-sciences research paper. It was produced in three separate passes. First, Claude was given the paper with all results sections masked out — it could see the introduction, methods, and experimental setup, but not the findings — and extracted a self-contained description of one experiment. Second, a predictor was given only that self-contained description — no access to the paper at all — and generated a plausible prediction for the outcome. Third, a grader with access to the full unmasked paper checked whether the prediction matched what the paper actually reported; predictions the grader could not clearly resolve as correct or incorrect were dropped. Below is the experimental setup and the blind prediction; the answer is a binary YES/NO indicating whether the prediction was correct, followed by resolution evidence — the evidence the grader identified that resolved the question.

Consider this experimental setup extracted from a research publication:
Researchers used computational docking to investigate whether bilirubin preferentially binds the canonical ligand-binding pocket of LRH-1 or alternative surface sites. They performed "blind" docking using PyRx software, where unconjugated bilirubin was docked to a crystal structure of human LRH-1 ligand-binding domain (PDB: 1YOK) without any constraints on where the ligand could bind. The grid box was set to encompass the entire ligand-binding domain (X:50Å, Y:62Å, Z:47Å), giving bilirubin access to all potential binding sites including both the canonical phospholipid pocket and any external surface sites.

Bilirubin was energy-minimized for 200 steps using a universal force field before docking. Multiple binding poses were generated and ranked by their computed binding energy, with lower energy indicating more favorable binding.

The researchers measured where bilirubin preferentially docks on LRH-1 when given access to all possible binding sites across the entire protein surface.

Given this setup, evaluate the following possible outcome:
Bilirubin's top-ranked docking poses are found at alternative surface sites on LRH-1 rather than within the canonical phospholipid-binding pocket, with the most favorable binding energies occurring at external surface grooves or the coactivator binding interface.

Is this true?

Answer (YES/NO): NO